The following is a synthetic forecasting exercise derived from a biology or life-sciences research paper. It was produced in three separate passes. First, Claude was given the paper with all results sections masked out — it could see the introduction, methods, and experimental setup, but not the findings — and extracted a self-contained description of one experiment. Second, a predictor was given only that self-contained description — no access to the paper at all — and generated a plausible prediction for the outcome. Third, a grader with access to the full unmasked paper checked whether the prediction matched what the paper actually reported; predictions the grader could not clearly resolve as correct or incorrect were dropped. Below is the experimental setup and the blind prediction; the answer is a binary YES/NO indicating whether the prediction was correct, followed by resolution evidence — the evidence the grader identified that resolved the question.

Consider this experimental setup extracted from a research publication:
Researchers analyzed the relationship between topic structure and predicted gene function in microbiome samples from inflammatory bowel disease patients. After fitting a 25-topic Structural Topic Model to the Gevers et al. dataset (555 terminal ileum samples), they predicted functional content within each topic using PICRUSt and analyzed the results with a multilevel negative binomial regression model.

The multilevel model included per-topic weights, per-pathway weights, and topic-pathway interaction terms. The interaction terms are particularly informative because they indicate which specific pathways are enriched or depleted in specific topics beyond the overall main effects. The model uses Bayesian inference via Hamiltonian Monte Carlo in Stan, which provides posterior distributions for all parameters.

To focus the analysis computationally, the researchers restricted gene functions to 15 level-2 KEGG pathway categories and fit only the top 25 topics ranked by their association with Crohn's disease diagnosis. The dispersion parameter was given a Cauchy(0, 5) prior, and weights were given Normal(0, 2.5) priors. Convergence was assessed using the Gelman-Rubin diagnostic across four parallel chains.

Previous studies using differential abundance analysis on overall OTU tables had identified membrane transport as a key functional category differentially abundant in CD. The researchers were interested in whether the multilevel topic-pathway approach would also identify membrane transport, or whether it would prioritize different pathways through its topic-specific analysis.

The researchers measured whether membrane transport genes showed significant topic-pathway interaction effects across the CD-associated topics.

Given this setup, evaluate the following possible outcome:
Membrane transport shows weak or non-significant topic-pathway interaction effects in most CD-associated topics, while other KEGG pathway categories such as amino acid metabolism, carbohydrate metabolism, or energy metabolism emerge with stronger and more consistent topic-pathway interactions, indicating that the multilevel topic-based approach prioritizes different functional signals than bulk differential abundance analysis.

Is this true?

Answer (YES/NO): NO